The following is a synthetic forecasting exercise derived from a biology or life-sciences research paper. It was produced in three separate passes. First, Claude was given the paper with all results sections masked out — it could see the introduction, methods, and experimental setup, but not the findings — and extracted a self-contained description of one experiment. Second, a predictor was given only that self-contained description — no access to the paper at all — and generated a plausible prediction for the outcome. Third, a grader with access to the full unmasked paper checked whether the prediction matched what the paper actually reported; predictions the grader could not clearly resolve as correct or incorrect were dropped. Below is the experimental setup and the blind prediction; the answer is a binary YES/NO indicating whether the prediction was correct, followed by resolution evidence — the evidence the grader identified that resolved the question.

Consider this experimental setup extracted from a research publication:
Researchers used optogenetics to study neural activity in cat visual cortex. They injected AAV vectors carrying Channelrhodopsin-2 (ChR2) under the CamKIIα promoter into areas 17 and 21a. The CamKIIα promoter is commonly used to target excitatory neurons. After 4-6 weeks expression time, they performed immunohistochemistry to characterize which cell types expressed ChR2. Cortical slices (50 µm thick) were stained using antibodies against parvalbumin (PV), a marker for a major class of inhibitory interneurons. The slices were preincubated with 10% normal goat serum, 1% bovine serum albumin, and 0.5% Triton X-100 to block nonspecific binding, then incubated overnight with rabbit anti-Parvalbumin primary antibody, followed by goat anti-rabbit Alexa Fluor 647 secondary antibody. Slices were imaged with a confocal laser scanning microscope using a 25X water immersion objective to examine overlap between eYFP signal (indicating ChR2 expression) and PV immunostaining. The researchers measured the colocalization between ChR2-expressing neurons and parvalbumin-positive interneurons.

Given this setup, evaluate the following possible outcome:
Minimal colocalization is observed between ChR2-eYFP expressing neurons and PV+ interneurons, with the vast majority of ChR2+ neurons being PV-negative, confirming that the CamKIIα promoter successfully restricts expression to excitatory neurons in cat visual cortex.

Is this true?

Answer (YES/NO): NO